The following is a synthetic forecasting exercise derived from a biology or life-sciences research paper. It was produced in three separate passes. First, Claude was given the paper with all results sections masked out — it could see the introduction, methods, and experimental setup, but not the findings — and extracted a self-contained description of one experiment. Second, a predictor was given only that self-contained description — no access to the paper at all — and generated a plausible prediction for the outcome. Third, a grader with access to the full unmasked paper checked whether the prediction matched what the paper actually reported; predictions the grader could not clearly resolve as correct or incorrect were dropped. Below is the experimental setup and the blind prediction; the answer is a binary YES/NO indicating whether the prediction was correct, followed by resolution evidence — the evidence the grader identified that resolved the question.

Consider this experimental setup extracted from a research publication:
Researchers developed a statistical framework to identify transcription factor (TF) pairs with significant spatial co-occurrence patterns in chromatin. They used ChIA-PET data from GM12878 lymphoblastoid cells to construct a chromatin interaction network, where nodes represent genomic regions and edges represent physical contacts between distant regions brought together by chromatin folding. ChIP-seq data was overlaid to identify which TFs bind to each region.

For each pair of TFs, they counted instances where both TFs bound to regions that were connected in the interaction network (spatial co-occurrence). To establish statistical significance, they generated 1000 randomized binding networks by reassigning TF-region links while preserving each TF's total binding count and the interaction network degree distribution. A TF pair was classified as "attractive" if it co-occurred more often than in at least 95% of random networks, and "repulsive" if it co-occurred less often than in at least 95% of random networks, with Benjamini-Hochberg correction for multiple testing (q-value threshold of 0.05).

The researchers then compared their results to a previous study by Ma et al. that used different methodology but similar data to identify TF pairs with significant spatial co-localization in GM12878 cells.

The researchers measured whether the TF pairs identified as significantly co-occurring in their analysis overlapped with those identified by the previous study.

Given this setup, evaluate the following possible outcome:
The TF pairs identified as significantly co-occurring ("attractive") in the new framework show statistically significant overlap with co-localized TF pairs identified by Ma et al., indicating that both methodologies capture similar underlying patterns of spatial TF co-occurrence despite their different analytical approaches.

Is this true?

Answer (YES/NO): YES